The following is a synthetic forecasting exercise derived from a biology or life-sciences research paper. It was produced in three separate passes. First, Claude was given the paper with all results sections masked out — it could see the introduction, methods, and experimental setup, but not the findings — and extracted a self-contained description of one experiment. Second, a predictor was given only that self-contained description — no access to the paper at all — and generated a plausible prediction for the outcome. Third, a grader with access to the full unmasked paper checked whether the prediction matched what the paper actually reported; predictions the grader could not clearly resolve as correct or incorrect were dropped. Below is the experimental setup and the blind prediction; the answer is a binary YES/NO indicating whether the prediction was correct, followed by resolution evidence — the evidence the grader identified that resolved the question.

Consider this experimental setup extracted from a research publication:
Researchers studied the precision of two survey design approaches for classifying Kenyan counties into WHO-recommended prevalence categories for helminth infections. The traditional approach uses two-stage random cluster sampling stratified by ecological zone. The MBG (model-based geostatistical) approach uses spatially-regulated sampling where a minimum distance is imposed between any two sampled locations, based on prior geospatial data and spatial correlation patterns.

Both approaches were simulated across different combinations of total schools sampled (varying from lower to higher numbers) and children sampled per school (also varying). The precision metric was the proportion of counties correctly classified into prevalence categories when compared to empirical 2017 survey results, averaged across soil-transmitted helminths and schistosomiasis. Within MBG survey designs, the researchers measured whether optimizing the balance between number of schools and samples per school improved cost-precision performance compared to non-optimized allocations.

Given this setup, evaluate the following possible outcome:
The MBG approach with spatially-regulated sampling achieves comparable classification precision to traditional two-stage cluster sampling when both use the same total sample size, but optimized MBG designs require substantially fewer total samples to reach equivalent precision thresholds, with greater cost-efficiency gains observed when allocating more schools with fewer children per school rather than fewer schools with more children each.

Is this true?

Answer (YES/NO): NO